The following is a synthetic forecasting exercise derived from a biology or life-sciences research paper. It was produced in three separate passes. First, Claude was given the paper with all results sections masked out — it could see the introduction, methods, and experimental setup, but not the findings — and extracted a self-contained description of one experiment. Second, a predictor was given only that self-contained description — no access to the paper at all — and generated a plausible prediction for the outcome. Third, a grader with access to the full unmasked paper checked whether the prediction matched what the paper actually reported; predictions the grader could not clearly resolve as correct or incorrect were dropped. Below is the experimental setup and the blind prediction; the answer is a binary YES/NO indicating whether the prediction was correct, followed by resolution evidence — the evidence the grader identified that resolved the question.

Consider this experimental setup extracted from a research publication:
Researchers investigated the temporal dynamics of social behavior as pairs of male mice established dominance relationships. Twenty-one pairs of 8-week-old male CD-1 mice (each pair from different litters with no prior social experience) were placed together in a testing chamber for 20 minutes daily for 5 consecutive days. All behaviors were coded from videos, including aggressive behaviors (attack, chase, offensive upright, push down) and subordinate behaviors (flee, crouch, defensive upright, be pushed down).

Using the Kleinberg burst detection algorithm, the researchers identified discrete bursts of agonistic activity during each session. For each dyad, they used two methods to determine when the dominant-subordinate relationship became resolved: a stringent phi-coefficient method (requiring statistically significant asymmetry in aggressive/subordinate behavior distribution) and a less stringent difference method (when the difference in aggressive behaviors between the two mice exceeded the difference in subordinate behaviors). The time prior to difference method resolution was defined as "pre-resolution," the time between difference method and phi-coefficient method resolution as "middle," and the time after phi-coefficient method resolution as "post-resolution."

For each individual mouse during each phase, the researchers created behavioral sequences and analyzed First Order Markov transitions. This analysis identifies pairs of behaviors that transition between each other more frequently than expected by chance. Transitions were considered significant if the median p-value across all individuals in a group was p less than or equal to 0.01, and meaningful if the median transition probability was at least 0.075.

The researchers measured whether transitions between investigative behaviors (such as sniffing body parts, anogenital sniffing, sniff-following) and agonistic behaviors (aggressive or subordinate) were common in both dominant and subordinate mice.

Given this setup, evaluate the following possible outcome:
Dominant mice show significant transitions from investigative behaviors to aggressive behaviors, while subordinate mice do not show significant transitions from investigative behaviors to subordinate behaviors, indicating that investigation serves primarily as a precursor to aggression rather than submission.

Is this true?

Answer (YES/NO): NO